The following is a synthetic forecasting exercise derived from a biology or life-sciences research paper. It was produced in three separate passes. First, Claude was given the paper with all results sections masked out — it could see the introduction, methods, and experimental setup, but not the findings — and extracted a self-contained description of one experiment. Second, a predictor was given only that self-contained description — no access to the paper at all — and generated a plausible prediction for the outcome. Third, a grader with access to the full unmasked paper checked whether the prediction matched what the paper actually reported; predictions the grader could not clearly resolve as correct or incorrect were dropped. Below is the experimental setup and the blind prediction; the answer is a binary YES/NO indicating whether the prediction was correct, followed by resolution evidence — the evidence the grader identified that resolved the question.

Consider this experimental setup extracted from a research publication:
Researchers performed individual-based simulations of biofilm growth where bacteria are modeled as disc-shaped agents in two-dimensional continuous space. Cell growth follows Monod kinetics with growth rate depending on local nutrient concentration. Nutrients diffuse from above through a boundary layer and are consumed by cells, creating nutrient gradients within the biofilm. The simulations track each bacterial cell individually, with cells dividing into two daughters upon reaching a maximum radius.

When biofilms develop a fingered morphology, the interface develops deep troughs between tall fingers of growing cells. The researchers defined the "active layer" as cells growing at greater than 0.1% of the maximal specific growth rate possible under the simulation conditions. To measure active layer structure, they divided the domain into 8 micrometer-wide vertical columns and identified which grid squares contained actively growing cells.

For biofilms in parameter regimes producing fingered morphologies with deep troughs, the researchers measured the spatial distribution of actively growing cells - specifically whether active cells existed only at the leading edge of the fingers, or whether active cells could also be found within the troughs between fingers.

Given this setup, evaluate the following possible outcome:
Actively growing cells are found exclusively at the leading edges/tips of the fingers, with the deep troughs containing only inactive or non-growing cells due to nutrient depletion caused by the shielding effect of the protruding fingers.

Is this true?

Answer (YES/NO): YES